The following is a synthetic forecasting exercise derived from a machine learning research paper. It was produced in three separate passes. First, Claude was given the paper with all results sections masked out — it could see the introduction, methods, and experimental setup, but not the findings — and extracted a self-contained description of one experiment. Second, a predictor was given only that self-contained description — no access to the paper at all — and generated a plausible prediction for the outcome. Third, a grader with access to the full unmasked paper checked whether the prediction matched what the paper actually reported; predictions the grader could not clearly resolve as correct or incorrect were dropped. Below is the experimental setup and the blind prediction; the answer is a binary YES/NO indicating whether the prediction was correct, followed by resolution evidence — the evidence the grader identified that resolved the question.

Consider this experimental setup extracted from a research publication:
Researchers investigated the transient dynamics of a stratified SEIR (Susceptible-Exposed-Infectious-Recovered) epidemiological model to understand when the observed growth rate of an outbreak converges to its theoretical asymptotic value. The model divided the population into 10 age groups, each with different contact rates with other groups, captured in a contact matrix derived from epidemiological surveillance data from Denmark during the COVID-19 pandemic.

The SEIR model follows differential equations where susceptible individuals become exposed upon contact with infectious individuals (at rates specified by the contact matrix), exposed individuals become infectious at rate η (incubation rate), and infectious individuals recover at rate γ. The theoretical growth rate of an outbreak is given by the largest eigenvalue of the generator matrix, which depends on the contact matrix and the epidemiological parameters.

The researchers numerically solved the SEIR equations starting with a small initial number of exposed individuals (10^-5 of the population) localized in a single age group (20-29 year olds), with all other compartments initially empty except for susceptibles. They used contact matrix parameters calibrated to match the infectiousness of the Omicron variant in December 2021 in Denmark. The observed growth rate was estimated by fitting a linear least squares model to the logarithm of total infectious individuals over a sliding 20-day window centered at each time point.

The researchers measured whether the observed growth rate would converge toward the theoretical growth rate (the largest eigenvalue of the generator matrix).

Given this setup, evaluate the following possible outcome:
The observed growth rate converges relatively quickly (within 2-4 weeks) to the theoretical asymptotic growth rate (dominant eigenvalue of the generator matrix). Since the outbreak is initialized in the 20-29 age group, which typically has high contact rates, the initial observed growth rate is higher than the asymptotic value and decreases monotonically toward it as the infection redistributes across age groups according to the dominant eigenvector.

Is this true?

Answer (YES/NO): NO